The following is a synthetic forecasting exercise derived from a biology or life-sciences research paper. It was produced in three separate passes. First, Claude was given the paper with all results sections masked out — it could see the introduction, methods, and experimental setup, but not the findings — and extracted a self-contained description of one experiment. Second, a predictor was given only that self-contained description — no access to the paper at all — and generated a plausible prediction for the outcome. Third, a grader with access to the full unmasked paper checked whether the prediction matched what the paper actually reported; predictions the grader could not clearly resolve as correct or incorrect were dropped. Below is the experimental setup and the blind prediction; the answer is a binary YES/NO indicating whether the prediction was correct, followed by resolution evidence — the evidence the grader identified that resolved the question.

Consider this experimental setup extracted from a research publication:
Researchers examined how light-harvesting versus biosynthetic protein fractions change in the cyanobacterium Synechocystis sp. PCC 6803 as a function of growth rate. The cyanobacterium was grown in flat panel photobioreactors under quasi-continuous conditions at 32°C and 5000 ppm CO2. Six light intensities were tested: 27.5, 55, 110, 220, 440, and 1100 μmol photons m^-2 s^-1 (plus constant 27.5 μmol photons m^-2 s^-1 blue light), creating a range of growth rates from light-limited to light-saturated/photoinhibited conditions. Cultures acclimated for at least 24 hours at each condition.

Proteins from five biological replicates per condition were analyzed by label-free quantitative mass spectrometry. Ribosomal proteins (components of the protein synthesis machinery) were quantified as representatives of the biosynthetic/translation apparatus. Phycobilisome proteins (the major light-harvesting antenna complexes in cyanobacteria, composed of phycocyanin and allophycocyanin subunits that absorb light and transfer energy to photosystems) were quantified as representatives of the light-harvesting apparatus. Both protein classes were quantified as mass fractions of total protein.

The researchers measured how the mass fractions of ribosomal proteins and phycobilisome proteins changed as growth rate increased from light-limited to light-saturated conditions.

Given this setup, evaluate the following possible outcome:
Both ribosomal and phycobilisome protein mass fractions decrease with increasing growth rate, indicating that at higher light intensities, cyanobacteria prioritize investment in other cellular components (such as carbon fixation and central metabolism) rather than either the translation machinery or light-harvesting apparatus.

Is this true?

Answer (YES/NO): NO